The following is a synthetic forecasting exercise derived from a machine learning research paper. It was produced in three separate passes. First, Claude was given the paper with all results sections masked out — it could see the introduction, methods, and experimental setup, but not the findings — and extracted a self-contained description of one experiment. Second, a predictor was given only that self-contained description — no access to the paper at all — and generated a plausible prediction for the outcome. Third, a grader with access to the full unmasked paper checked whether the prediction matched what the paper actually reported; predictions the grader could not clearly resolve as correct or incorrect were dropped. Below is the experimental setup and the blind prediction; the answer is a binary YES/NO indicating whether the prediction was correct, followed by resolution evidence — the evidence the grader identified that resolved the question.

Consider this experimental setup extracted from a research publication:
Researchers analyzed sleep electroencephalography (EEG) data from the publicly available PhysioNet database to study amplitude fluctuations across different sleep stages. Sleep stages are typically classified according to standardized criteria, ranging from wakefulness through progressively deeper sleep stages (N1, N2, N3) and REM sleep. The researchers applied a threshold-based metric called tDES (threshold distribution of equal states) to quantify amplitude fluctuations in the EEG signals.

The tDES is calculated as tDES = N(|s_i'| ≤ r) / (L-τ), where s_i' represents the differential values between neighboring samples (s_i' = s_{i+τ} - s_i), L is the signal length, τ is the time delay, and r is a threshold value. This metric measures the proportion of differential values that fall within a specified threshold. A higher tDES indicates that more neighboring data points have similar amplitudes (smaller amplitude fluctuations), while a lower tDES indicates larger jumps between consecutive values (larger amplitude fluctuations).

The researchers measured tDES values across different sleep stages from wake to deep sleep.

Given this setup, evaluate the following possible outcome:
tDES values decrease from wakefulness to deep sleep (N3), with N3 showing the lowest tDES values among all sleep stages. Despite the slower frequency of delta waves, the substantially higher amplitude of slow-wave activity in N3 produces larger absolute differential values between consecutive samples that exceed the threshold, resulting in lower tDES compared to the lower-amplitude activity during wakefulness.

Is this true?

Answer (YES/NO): NO